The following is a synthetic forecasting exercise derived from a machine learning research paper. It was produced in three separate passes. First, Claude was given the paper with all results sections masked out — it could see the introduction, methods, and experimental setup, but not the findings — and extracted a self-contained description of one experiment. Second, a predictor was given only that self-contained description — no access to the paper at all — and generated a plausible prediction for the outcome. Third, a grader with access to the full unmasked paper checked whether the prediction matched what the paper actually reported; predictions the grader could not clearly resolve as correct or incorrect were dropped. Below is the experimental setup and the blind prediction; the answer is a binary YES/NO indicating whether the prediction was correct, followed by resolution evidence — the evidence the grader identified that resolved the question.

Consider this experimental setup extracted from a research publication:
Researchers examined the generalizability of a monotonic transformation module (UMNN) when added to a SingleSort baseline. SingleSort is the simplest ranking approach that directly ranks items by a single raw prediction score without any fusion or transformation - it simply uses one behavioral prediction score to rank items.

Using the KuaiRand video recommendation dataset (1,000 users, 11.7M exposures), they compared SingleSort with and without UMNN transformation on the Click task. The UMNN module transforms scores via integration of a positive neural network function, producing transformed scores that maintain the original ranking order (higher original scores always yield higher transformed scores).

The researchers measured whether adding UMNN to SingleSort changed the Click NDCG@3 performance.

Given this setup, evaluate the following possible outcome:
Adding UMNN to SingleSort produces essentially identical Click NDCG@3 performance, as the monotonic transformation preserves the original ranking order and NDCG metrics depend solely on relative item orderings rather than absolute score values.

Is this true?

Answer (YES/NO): YES